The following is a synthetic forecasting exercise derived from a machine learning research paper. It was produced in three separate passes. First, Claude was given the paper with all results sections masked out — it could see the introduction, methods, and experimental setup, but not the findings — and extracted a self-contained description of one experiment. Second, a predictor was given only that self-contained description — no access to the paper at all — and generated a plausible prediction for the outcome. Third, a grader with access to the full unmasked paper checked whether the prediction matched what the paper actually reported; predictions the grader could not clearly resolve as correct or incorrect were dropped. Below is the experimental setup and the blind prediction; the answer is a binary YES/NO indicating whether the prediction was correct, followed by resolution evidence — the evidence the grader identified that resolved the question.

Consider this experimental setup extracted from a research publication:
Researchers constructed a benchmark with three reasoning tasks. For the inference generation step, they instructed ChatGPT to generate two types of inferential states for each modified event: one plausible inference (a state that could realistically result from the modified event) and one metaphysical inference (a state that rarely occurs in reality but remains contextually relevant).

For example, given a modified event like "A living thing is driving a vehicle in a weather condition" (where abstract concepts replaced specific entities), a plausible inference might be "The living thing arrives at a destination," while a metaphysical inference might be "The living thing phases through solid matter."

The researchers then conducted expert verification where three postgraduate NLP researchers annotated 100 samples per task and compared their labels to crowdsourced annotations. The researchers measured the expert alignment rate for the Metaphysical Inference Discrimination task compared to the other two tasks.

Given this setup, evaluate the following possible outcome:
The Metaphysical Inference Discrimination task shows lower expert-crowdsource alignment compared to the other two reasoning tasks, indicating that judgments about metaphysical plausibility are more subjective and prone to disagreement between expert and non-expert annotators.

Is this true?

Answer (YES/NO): NO